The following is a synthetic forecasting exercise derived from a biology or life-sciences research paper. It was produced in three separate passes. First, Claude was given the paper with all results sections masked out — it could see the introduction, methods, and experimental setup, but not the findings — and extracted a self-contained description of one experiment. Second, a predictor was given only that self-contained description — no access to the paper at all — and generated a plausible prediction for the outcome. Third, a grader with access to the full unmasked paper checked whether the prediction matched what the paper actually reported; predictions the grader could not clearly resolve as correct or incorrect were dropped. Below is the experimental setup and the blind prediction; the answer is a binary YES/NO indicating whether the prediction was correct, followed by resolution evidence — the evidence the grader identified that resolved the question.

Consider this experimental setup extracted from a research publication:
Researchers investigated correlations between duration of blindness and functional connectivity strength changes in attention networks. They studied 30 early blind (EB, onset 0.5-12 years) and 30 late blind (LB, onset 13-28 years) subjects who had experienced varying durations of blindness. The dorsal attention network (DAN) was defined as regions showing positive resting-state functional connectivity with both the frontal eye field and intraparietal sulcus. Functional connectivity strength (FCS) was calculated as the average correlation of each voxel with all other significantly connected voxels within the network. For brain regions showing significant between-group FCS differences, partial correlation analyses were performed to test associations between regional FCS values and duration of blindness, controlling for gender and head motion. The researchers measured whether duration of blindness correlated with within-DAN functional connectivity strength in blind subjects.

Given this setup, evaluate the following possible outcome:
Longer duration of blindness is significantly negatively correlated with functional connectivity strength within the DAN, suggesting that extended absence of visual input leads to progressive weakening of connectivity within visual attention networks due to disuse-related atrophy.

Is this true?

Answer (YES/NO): NO